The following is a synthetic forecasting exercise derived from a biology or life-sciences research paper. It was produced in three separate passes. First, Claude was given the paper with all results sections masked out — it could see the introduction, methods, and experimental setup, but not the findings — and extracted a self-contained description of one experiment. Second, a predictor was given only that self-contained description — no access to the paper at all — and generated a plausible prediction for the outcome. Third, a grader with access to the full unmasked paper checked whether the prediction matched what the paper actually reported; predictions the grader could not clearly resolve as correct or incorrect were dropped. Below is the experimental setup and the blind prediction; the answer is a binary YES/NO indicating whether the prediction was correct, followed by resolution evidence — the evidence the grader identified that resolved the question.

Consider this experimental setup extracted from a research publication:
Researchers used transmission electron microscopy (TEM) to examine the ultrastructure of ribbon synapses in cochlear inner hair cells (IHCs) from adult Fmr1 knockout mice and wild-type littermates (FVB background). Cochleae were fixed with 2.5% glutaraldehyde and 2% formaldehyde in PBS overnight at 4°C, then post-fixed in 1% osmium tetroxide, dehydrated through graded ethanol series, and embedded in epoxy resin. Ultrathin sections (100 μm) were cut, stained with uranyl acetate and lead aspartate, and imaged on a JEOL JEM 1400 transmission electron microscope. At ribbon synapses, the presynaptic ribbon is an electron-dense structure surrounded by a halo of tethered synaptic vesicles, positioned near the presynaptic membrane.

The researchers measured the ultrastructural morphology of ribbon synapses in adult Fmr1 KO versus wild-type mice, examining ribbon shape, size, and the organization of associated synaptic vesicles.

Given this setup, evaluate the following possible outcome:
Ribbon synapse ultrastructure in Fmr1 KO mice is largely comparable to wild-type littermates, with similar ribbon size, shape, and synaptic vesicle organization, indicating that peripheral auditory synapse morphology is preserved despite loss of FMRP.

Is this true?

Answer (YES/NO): YES